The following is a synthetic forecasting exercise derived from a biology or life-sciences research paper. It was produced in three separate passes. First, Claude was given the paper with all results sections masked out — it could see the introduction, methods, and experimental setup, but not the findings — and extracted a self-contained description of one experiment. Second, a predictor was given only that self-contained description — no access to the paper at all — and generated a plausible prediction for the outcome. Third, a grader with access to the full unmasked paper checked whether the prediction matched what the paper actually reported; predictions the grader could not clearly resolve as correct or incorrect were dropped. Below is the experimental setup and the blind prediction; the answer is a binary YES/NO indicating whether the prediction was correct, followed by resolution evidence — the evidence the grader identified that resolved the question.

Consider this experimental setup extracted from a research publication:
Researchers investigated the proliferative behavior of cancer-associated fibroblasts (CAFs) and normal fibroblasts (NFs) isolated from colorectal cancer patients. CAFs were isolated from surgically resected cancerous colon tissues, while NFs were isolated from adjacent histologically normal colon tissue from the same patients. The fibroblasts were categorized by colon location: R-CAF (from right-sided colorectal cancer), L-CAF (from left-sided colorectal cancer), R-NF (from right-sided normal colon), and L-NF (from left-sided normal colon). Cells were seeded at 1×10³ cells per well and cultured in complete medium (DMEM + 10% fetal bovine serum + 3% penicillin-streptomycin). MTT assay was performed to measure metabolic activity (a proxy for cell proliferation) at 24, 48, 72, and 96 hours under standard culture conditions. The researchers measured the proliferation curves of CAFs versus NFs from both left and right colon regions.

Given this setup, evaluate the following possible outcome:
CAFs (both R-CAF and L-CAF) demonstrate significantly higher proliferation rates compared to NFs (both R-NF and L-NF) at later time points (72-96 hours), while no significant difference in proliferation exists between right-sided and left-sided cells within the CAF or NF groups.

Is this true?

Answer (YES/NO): NO